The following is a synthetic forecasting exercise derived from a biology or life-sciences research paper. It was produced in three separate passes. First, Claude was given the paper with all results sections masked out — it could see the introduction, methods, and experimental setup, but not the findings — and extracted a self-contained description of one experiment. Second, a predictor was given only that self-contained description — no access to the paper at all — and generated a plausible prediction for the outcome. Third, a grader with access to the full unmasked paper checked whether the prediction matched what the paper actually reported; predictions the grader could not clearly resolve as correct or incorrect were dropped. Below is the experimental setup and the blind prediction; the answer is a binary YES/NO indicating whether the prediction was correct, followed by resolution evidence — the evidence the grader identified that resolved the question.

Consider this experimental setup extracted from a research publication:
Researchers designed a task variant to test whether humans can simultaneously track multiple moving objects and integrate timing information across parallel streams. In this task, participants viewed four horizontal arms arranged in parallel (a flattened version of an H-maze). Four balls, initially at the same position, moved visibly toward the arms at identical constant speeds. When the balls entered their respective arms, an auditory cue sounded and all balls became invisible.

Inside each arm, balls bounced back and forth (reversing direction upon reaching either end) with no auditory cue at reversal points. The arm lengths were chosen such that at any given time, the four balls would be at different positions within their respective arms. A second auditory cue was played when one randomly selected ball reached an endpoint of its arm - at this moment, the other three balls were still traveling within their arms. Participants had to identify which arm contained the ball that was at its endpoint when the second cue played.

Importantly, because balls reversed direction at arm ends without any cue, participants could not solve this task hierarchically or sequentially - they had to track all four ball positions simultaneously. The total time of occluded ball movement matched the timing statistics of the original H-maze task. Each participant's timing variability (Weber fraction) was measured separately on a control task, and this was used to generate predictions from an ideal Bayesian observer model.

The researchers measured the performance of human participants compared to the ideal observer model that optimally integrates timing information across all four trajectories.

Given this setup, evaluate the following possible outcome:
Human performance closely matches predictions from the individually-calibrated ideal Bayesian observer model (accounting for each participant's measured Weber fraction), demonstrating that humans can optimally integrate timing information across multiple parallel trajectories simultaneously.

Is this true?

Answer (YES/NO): NO